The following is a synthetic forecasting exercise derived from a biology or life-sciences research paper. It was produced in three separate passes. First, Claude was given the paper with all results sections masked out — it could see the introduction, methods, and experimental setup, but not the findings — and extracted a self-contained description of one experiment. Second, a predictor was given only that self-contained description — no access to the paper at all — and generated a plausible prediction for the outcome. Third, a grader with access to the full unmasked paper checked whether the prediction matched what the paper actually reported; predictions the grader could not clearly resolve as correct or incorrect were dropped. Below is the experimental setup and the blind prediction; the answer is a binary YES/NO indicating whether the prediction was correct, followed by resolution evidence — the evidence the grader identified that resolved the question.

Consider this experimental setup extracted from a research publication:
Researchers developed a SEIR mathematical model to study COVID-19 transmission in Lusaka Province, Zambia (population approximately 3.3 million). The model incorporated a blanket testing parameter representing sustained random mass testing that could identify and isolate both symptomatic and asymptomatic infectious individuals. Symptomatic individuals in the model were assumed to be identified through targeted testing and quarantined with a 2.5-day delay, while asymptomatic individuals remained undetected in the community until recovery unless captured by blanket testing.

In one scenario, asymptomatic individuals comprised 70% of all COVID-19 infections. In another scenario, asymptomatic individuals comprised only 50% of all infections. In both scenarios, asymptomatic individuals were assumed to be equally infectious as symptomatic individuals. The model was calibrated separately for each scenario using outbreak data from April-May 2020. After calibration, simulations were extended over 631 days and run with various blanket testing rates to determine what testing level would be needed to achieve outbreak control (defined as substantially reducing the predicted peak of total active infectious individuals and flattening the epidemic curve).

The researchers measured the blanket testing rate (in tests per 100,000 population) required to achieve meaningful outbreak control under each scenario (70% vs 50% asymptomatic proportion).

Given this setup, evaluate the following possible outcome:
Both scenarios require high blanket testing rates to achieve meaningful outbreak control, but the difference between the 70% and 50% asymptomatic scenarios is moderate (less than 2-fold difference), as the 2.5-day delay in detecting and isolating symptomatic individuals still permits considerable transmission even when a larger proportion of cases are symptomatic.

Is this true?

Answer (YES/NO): NO